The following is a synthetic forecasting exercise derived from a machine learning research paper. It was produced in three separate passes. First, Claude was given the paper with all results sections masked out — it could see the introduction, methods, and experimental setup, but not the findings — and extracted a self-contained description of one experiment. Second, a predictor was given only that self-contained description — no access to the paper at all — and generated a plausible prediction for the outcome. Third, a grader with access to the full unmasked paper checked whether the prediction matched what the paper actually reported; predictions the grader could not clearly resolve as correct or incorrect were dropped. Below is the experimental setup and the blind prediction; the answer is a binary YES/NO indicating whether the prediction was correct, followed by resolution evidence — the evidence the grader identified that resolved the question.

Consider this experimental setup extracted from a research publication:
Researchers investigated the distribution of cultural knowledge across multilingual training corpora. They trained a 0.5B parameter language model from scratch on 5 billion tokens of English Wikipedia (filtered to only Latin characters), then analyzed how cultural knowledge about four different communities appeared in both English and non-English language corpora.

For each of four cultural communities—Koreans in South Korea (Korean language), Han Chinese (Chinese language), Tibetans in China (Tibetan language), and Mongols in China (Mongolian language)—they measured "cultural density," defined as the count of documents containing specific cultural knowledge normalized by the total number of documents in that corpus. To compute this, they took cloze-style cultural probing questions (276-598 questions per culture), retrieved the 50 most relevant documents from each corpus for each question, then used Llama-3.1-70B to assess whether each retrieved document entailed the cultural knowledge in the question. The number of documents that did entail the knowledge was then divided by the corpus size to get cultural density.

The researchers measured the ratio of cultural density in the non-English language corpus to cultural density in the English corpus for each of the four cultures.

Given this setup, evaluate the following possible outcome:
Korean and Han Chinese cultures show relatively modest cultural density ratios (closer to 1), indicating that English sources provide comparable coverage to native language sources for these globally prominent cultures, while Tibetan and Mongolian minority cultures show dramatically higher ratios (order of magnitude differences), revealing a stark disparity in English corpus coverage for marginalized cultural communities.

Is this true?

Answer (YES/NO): YES